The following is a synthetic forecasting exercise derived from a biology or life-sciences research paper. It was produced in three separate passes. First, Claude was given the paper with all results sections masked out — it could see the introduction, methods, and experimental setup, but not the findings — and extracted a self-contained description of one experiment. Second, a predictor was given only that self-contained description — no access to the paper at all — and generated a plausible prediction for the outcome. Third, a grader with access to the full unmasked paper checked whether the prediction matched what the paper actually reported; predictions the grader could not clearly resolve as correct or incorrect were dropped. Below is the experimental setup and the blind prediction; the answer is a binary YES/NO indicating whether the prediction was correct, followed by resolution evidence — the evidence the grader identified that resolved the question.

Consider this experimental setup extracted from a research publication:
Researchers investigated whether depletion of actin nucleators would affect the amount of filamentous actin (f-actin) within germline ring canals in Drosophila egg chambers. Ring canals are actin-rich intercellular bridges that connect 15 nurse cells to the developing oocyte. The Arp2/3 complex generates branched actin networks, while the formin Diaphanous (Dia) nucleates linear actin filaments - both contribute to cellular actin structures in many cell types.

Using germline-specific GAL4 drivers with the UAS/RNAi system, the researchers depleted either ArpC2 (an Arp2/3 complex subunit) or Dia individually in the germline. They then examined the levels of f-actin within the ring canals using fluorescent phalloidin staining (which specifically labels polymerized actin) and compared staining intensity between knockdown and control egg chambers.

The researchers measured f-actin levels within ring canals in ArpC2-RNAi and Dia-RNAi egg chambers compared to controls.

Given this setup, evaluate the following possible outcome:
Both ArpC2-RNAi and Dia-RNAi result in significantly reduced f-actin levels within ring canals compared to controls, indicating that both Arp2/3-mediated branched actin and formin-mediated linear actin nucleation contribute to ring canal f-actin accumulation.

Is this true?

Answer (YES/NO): NO